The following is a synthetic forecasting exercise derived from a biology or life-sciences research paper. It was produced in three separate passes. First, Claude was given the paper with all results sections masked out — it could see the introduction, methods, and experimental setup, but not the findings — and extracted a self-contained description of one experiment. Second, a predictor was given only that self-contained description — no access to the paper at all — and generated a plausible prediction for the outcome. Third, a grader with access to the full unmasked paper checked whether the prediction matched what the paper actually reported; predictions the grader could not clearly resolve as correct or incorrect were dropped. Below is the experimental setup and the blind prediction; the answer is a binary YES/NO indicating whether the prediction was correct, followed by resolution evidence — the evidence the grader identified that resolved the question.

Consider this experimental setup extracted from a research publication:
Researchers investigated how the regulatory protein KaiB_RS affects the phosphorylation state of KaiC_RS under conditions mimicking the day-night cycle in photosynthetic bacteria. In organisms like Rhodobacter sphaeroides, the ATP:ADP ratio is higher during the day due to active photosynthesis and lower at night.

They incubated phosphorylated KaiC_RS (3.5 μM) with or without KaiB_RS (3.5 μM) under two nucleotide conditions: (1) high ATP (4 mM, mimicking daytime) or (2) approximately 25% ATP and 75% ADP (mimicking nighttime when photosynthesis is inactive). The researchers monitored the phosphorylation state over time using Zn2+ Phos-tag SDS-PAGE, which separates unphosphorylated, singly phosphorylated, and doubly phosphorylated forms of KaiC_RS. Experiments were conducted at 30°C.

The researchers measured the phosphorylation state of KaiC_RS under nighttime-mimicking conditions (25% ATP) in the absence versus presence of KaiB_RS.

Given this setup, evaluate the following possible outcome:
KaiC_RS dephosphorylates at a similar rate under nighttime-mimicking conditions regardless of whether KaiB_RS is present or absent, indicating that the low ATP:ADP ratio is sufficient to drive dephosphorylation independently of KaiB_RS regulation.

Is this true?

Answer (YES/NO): NO